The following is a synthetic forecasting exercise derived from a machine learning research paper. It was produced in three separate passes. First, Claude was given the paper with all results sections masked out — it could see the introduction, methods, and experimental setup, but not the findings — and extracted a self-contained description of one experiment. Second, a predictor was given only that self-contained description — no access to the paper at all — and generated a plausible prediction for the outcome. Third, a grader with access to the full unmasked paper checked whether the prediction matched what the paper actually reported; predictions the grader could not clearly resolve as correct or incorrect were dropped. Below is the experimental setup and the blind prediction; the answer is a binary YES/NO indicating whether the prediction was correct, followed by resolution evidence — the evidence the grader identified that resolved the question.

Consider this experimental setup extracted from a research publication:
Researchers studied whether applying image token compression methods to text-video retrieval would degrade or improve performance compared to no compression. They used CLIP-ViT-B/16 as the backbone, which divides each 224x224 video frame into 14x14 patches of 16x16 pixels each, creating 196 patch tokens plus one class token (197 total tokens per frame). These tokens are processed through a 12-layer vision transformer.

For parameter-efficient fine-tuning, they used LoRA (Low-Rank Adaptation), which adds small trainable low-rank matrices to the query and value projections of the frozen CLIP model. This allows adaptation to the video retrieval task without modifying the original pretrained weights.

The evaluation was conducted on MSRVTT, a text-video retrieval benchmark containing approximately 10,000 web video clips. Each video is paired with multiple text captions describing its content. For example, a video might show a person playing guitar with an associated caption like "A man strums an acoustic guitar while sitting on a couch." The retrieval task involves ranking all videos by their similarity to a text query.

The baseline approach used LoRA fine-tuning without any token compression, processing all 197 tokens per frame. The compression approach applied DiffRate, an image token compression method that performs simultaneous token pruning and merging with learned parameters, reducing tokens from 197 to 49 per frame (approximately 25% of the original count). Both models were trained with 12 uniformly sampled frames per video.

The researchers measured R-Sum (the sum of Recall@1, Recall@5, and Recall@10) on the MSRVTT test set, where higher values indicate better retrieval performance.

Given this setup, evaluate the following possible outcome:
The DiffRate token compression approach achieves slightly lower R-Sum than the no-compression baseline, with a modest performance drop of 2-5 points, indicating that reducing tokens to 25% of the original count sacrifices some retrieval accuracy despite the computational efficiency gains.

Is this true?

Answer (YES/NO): NO